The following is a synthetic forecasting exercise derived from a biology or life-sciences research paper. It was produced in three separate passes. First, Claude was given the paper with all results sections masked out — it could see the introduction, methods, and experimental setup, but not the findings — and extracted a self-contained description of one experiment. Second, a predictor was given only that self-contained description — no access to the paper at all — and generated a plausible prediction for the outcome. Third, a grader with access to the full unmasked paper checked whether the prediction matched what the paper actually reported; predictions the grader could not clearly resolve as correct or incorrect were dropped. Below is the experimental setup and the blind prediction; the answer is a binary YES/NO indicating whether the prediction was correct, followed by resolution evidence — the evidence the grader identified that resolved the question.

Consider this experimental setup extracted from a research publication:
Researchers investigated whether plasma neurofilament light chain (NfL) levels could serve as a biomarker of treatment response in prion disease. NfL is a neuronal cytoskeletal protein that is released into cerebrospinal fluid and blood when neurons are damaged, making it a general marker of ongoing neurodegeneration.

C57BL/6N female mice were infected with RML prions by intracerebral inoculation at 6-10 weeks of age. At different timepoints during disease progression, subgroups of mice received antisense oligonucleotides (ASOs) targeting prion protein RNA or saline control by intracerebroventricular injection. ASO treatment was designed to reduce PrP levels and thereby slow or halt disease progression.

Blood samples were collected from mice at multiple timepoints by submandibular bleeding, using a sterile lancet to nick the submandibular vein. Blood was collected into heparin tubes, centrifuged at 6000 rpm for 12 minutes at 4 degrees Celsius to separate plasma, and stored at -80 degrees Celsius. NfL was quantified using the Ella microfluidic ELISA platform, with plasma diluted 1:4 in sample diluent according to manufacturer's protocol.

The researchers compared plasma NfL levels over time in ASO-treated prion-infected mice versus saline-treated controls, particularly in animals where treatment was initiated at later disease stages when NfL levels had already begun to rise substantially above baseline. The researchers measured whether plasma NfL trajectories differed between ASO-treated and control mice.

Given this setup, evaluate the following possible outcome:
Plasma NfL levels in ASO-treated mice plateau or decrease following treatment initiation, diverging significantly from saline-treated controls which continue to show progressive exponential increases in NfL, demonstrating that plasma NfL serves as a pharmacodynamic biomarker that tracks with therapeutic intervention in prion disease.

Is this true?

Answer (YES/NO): YES